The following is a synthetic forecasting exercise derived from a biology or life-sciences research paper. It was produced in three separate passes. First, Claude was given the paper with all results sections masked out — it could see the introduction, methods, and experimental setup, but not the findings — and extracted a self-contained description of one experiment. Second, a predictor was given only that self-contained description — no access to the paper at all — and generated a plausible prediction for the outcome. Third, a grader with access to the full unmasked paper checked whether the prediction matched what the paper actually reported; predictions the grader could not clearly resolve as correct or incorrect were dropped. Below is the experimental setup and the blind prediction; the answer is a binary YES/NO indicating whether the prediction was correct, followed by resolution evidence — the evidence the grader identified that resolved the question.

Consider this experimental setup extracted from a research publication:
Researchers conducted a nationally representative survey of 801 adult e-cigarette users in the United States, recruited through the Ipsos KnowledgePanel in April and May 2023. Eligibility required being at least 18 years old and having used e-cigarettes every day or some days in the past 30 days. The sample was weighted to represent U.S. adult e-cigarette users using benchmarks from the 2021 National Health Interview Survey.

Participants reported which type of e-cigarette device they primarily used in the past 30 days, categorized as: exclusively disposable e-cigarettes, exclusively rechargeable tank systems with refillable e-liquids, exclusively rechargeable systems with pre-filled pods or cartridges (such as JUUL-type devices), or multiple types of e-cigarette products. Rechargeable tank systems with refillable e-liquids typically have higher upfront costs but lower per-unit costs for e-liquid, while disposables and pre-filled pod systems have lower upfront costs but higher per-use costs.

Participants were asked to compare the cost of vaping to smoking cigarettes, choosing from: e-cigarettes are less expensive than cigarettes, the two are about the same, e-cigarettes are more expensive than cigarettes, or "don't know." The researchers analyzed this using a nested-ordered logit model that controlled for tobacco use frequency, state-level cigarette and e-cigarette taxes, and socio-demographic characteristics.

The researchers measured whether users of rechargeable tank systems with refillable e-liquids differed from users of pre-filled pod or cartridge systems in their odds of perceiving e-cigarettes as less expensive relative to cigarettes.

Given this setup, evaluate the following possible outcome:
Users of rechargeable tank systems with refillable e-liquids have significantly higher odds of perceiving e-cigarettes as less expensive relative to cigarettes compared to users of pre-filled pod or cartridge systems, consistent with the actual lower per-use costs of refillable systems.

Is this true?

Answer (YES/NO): YES